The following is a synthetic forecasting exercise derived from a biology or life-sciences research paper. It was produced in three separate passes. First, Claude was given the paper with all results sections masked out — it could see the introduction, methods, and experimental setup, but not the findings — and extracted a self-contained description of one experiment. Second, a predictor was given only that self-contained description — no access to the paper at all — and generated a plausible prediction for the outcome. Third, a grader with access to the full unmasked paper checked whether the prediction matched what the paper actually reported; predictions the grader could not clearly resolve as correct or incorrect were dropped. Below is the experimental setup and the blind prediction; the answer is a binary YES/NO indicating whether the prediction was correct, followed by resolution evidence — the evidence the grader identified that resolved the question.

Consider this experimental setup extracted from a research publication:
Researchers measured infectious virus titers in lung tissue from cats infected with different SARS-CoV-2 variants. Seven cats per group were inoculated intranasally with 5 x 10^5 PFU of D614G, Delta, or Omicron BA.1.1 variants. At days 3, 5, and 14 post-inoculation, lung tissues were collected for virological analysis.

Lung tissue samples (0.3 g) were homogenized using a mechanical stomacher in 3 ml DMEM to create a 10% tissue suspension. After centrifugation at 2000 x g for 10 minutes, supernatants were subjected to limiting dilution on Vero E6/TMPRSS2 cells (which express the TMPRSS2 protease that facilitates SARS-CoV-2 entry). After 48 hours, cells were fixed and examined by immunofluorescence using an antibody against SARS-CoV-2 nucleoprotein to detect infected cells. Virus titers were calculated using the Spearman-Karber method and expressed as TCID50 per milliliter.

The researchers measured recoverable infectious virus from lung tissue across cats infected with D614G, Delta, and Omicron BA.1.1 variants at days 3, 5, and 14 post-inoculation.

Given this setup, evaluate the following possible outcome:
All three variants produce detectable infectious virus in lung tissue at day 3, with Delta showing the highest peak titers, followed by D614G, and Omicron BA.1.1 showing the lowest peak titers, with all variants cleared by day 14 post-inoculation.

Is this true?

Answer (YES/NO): NO